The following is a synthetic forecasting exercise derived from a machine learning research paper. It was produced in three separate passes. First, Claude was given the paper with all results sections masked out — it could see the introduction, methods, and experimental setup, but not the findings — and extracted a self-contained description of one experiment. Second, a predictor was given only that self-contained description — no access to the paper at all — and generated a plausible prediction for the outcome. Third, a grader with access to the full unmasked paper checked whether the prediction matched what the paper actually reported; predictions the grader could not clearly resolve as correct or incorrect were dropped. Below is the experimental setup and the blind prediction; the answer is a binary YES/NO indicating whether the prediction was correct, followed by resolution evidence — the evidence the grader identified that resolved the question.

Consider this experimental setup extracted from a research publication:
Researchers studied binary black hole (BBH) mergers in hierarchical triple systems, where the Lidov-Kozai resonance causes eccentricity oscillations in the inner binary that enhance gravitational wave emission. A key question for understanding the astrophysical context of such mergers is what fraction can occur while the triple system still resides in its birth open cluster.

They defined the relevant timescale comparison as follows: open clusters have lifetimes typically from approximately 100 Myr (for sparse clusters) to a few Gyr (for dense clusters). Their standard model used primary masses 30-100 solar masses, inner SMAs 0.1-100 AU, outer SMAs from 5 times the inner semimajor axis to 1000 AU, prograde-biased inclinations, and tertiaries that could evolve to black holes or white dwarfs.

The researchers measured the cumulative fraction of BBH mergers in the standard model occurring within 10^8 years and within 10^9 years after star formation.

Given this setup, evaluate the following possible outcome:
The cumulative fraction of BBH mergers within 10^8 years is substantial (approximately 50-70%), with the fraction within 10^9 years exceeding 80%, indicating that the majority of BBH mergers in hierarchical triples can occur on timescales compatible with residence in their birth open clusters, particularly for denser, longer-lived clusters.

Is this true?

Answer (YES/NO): NO